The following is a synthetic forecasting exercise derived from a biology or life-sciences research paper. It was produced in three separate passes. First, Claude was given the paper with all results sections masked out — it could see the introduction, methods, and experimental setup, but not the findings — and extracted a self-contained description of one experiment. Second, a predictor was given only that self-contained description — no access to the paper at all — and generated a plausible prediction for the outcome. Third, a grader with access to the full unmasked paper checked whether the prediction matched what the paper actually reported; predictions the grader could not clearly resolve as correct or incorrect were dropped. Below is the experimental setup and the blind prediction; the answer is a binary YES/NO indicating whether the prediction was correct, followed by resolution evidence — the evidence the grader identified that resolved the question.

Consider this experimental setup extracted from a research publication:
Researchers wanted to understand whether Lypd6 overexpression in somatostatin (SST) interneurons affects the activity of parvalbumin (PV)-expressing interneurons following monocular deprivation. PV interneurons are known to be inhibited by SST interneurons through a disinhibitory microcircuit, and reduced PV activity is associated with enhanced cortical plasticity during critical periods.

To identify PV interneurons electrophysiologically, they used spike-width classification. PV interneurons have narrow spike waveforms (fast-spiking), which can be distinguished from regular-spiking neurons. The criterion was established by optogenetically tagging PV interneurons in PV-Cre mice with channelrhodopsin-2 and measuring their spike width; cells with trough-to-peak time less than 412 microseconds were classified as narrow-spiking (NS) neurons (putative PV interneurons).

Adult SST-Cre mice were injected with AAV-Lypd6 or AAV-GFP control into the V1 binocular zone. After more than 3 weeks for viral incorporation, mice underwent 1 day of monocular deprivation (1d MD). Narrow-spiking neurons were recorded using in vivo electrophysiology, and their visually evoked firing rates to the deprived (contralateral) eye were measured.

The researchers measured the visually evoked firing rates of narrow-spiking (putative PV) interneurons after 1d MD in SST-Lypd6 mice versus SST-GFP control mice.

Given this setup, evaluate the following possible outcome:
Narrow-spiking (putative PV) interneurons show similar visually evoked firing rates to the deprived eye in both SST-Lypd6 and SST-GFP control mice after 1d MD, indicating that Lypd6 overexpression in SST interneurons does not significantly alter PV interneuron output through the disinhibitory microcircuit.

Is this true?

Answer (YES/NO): NO